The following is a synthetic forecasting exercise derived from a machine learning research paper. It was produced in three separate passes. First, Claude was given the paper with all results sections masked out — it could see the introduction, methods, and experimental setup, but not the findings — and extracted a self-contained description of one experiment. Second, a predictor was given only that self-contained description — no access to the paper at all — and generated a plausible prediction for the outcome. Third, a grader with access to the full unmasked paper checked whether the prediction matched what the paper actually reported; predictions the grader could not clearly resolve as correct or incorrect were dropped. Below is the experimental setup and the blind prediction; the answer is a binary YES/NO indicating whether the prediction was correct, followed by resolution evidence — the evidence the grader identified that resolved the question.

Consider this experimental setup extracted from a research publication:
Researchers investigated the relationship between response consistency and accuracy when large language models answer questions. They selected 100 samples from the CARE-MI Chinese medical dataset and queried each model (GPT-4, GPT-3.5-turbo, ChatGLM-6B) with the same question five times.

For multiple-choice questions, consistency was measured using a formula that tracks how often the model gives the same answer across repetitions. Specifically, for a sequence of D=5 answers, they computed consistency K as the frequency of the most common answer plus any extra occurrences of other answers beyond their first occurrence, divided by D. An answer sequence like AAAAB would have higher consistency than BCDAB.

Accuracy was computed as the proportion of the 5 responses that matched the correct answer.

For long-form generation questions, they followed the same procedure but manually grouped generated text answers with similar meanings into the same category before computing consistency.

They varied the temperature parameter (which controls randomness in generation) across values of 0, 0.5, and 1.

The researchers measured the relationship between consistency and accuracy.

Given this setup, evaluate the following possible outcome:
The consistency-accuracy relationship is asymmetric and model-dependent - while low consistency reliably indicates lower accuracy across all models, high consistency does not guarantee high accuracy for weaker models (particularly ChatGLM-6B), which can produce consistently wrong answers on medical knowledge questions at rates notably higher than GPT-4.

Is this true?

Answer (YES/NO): NO